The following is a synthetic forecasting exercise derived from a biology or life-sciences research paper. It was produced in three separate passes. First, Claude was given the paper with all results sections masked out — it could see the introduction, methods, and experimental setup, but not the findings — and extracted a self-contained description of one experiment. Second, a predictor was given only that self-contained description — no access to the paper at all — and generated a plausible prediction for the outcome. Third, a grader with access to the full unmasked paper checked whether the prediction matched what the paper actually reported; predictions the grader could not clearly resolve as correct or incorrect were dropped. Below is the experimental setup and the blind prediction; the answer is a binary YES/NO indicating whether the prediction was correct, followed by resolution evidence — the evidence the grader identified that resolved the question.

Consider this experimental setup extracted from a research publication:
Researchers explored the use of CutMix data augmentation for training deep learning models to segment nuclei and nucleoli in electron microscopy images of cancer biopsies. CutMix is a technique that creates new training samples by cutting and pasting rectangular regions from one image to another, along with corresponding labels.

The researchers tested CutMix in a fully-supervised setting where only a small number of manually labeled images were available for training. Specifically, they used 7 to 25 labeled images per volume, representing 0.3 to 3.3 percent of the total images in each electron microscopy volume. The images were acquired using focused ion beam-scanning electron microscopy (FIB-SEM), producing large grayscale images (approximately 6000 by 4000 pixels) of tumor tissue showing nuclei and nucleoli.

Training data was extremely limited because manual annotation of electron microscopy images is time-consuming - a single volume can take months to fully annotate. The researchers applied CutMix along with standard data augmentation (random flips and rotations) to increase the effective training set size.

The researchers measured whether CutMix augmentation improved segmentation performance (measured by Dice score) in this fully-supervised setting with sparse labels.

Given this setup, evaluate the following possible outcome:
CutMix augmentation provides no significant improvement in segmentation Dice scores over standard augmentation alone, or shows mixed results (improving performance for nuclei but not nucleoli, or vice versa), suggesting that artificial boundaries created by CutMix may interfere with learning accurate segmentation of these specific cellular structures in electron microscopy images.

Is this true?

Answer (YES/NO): YES